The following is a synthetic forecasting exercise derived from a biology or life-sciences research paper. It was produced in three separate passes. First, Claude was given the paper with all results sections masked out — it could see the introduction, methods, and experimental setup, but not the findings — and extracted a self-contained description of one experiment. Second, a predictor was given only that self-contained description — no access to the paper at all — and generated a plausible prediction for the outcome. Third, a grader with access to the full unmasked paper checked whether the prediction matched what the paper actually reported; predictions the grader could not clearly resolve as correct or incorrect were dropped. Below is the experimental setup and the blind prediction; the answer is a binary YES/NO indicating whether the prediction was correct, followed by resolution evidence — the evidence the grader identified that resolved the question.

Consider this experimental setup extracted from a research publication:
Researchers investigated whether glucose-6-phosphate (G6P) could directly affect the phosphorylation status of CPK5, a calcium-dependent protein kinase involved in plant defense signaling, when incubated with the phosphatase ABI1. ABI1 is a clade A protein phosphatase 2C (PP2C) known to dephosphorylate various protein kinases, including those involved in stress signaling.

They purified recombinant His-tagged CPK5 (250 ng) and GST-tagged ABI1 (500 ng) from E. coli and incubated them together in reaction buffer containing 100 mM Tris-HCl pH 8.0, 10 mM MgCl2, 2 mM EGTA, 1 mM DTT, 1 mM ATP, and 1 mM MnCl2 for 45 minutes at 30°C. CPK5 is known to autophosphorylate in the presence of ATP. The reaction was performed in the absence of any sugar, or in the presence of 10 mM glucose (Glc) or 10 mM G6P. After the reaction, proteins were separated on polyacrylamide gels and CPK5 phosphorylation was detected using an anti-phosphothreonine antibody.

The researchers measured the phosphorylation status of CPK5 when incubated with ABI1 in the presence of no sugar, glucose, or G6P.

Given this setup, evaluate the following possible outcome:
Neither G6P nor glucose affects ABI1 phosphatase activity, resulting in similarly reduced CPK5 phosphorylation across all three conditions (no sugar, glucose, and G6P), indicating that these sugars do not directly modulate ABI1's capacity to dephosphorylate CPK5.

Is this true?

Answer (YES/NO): NO